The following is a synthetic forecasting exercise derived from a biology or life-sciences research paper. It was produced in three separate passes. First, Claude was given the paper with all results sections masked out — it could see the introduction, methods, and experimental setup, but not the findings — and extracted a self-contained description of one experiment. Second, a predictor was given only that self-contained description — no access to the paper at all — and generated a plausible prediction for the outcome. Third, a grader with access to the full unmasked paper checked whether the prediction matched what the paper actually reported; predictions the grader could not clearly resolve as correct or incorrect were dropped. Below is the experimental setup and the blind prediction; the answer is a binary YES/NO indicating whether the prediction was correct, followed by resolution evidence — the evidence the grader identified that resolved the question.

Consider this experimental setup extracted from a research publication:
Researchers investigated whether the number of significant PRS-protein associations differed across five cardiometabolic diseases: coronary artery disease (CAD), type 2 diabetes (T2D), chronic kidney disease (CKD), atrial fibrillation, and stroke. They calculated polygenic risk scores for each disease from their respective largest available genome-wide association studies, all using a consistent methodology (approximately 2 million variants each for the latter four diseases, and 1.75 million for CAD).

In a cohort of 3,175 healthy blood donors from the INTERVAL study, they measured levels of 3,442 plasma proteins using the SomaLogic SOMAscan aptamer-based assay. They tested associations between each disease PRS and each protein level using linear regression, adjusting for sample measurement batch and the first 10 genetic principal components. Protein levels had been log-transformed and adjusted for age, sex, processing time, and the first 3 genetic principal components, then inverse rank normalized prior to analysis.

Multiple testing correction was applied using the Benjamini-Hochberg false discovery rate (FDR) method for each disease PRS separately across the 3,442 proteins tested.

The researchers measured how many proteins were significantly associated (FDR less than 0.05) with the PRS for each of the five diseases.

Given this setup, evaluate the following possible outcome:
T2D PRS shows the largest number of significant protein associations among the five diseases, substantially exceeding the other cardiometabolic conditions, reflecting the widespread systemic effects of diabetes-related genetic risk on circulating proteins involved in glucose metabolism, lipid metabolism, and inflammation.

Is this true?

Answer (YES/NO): YES